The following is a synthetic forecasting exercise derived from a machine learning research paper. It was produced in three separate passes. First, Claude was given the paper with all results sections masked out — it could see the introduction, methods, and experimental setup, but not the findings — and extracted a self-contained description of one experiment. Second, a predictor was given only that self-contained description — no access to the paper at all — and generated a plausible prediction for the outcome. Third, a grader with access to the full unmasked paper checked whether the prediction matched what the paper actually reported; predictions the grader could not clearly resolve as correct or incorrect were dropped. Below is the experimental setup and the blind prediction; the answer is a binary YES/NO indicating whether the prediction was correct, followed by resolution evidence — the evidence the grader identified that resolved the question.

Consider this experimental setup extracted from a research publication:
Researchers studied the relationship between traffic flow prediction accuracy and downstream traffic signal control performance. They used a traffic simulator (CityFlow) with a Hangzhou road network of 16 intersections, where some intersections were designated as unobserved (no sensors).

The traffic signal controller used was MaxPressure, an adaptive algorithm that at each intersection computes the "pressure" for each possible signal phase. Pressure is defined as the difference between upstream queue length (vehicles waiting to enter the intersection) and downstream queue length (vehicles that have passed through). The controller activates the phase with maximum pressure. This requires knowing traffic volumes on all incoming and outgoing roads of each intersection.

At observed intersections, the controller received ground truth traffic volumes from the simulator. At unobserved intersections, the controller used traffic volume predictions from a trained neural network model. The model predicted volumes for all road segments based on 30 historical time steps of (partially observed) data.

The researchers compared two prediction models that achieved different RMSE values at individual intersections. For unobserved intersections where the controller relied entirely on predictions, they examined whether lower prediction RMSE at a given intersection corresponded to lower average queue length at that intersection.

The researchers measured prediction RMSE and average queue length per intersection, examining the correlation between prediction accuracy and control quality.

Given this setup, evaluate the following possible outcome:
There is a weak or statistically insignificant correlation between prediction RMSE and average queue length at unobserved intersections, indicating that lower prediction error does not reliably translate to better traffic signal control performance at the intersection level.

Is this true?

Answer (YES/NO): YES